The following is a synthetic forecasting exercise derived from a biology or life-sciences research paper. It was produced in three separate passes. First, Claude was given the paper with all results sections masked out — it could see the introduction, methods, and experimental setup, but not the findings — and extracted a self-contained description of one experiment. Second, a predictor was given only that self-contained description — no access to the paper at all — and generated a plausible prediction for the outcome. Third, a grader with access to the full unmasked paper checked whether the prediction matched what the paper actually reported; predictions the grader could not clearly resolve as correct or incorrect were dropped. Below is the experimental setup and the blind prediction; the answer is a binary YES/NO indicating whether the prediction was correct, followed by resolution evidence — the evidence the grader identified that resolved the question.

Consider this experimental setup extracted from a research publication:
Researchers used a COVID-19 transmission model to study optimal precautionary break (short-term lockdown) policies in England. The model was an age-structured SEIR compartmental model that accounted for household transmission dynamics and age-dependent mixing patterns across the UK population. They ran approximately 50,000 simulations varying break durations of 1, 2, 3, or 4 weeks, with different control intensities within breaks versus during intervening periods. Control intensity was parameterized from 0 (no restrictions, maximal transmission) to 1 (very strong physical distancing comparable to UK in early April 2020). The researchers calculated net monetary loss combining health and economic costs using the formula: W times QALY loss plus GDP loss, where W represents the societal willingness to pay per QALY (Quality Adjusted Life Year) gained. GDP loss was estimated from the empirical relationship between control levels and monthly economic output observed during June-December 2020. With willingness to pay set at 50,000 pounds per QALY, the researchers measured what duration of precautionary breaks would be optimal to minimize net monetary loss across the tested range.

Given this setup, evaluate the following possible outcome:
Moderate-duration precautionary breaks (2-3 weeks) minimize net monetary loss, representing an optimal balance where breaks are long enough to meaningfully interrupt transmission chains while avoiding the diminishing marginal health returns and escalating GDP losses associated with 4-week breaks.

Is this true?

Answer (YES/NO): NO